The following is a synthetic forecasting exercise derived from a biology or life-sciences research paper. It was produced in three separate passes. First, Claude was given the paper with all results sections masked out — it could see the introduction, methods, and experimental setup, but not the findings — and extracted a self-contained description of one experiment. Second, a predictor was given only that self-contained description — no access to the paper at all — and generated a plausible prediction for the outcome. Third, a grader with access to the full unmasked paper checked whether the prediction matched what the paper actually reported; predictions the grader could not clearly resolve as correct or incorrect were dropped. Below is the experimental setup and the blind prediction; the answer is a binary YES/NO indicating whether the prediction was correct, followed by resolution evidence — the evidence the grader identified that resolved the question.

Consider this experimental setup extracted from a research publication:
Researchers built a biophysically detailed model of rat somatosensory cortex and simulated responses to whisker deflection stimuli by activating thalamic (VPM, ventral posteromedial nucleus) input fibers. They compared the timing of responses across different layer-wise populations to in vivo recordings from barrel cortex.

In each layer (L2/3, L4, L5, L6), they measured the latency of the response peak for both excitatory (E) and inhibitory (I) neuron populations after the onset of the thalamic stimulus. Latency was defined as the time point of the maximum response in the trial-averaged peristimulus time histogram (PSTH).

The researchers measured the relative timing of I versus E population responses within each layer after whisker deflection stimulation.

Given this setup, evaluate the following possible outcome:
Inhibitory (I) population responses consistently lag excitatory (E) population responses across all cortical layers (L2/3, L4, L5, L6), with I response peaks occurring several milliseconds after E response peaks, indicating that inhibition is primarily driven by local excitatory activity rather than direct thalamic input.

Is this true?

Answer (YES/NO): NO